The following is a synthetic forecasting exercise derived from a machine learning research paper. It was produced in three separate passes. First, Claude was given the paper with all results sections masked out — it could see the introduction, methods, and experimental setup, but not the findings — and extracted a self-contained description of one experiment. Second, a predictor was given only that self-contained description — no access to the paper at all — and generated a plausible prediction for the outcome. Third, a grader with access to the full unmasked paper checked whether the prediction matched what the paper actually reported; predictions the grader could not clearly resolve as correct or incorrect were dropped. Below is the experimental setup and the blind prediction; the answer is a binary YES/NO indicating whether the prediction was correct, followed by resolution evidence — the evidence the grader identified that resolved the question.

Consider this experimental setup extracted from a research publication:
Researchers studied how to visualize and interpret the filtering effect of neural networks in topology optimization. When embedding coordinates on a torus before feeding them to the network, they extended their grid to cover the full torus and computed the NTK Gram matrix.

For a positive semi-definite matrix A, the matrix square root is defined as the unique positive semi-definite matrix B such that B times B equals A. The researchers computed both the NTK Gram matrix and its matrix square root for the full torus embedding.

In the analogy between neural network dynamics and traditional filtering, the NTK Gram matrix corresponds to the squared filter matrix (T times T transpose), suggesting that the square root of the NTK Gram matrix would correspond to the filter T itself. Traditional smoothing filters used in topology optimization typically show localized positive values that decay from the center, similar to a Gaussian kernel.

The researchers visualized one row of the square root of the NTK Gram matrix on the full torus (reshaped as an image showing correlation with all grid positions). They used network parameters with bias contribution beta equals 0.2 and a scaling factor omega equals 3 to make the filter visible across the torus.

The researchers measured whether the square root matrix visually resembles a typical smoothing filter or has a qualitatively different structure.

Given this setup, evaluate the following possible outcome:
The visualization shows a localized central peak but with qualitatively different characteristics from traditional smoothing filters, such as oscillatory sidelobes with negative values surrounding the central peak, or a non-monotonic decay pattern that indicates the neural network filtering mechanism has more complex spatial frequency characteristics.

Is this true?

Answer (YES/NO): NO